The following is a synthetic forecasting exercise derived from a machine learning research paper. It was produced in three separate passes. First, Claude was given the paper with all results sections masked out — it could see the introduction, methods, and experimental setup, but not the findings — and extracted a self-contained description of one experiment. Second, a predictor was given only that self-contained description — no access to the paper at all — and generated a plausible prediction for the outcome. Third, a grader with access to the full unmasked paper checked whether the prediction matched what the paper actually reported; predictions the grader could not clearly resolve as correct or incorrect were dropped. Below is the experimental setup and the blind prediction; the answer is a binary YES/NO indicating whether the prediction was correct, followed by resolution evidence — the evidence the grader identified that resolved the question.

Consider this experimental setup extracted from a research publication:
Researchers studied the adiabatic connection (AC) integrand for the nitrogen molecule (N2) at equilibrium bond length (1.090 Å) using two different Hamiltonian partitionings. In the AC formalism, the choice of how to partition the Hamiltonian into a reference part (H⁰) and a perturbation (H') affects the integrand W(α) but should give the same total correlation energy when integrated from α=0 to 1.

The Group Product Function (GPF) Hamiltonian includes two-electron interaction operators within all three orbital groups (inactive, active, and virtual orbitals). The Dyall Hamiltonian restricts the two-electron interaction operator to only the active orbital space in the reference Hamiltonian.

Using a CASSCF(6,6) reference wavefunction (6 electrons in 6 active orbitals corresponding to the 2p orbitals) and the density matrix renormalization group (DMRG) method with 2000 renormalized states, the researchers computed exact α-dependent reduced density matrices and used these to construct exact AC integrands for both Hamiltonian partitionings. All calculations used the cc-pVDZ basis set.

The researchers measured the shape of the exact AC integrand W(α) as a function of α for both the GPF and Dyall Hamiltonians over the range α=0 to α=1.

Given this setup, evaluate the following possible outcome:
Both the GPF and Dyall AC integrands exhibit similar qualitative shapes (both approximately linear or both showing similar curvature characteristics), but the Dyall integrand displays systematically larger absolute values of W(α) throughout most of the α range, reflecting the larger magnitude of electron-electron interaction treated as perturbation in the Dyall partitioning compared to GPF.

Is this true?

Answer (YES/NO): NO